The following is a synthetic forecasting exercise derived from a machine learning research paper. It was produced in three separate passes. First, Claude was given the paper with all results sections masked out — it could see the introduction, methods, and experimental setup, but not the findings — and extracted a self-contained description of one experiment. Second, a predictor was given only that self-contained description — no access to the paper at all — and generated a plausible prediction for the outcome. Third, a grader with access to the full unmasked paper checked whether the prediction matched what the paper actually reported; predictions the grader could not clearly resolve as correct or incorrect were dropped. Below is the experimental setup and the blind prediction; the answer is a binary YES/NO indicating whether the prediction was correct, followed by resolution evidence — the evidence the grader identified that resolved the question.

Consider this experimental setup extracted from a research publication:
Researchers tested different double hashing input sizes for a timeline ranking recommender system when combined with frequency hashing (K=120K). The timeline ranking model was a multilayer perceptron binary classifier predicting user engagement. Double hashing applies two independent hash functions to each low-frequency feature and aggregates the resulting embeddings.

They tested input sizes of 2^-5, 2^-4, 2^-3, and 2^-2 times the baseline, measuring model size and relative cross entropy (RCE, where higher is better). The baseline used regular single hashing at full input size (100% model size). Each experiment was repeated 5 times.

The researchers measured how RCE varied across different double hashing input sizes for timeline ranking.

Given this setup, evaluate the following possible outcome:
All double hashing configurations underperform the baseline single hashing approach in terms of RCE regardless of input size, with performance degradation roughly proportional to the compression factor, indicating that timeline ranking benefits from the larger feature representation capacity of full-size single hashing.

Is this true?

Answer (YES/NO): NO